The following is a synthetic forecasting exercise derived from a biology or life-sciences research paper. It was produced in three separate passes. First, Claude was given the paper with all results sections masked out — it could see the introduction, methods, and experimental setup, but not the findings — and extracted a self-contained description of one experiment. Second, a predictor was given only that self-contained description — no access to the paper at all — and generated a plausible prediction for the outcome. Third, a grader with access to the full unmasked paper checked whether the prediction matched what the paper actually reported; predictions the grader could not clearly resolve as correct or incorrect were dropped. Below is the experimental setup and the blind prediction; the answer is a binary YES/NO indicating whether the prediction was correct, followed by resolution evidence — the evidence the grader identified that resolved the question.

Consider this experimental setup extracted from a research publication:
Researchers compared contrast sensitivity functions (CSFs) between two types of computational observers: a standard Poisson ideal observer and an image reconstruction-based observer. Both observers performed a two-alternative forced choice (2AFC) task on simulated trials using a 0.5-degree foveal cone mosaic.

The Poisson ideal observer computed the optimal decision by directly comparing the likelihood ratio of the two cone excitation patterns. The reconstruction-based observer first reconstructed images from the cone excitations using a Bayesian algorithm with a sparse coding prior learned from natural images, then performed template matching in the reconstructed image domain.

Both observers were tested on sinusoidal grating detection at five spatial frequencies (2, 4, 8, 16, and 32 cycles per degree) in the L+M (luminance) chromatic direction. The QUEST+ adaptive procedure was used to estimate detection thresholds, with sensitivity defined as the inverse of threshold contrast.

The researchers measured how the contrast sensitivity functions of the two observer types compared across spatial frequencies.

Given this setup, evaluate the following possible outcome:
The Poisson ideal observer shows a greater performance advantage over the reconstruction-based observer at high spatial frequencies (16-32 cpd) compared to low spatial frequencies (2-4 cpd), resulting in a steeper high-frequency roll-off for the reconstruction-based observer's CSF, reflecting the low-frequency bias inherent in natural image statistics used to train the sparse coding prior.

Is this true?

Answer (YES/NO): NO